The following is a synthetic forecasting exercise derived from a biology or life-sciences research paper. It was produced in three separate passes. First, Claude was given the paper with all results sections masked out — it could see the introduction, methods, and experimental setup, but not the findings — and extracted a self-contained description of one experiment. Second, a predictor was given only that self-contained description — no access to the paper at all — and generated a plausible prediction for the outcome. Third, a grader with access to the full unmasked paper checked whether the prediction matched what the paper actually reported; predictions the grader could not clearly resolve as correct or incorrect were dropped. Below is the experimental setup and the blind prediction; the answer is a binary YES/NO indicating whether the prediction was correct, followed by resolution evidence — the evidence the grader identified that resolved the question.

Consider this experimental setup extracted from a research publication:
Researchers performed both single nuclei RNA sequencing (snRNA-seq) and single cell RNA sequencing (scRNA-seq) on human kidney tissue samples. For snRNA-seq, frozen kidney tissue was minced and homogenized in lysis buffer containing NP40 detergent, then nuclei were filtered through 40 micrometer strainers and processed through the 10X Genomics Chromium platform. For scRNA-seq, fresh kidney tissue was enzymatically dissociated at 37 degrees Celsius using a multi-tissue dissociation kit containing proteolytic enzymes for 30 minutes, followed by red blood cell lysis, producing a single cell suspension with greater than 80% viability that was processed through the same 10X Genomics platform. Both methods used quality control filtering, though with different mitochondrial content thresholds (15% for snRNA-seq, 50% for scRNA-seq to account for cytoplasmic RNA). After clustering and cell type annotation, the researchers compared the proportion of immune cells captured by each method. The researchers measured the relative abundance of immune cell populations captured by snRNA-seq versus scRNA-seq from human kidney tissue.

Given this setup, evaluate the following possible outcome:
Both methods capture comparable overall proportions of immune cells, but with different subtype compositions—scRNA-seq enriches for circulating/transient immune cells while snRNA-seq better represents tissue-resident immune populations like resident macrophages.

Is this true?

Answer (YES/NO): NO